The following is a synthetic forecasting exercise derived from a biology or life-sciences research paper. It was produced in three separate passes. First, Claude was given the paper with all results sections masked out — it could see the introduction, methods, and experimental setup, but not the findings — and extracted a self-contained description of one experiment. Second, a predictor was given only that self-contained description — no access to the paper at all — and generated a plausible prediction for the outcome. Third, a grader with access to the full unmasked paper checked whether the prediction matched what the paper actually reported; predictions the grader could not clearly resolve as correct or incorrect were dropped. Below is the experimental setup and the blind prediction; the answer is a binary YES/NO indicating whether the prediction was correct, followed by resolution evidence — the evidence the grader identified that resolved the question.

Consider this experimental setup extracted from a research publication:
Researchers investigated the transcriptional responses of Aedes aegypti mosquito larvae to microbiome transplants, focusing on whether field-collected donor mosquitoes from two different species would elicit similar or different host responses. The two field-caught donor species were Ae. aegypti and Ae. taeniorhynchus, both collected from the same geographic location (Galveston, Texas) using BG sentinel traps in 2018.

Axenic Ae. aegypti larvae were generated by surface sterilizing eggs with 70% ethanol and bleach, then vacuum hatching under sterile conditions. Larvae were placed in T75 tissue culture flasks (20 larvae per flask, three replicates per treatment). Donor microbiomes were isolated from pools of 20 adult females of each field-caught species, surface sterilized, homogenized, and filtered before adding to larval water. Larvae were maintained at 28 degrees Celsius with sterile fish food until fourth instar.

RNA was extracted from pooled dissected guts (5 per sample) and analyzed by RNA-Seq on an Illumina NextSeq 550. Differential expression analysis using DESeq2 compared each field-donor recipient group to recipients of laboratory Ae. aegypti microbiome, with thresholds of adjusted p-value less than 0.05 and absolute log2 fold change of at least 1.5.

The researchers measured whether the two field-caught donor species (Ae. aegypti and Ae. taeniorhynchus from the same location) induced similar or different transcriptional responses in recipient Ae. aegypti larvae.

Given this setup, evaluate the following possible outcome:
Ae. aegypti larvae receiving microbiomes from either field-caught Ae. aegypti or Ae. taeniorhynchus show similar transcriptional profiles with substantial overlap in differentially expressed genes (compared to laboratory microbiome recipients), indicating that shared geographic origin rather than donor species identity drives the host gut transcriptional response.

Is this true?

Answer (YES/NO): NO